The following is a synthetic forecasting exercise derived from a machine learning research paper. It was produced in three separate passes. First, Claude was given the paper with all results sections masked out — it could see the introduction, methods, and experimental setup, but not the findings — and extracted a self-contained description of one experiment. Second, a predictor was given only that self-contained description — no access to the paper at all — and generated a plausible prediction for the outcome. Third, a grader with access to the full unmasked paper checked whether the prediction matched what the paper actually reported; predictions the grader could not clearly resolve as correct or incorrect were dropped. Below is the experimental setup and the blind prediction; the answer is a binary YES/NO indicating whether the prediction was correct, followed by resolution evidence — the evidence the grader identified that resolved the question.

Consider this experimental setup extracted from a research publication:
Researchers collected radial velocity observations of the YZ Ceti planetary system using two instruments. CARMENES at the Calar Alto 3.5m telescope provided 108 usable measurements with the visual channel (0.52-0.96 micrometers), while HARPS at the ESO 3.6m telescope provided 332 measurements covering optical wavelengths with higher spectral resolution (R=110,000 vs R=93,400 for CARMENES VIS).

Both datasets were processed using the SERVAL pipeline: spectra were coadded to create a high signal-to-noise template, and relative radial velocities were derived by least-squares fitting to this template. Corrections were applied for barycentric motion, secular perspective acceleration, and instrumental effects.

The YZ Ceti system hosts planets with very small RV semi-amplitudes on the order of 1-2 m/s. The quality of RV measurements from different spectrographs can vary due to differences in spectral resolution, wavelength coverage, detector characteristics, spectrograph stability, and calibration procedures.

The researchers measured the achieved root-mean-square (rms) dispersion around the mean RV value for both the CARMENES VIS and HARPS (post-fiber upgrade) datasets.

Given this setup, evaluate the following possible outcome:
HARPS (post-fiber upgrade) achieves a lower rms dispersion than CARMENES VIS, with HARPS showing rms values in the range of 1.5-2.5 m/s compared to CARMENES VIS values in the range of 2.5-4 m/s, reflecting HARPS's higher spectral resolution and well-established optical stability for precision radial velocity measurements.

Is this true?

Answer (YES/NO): NO